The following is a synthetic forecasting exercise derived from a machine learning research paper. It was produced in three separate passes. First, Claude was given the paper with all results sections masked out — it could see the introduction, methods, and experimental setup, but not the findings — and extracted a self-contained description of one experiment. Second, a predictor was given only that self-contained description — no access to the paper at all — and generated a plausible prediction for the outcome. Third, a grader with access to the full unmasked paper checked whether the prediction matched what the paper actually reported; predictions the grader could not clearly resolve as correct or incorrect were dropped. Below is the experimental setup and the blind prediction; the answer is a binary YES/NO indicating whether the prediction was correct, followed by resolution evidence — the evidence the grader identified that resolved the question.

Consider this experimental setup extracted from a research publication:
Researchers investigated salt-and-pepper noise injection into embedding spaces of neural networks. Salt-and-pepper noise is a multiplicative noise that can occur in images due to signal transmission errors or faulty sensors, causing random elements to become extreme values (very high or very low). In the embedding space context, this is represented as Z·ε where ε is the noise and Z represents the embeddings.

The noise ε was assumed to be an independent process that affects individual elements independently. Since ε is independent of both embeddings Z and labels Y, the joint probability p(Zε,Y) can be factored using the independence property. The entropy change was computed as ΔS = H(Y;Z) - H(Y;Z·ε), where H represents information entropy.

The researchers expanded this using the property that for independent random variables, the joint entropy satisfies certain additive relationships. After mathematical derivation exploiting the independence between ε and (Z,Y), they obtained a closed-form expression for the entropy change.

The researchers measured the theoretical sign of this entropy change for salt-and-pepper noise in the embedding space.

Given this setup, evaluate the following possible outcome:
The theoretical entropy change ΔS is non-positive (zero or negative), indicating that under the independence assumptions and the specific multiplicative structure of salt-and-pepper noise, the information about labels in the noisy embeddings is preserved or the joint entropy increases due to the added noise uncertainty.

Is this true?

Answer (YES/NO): YES